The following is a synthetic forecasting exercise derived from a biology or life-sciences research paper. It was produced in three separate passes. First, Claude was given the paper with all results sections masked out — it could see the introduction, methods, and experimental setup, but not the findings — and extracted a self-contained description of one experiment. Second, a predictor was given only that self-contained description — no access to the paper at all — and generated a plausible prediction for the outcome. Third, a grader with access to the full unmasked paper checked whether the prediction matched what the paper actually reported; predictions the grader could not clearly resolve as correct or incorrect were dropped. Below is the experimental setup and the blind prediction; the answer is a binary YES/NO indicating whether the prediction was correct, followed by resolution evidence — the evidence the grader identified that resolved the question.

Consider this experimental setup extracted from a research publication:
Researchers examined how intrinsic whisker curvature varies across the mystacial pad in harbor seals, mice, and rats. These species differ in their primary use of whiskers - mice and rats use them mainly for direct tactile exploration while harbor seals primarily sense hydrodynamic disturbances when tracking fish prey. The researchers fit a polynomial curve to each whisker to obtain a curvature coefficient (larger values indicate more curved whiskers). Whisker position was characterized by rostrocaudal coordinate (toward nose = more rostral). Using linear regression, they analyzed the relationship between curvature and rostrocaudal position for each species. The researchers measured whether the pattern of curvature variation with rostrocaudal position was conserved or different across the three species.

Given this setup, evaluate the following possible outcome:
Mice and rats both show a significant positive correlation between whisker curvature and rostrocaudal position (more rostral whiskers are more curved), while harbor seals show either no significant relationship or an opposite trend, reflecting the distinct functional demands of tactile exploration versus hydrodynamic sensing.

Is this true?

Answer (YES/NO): NO